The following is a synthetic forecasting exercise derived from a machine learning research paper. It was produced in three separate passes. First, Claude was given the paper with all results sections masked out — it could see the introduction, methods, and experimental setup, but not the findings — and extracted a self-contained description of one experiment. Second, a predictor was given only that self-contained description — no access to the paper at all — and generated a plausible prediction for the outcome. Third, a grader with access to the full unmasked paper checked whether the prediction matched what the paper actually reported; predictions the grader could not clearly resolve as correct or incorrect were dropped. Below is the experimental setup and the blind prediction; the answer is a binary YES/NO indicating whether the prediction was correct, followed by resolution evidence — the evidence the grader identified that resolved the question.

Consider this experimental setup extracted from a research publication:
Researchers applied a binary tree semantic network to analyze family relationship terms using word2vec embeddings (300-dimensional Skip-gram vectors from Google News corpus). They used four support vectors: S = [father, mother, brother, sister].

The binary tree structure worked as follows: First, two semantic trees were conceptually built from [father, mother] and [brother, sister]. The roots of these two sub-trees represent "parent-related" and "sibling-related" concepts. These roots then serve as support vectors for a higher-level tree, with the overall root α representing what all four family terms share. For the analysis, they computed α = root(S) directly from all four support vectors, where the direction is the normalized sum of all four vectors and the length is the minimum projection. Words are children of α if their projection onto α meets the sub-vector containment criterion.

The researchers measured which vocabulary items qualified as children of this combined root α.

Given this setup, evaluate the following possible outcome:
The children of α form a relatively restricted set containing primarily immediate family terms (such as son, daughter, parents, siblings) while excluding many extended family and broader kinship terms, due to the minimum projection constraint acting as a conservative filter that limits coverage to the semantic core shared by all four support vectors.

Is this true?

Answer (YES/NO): NO